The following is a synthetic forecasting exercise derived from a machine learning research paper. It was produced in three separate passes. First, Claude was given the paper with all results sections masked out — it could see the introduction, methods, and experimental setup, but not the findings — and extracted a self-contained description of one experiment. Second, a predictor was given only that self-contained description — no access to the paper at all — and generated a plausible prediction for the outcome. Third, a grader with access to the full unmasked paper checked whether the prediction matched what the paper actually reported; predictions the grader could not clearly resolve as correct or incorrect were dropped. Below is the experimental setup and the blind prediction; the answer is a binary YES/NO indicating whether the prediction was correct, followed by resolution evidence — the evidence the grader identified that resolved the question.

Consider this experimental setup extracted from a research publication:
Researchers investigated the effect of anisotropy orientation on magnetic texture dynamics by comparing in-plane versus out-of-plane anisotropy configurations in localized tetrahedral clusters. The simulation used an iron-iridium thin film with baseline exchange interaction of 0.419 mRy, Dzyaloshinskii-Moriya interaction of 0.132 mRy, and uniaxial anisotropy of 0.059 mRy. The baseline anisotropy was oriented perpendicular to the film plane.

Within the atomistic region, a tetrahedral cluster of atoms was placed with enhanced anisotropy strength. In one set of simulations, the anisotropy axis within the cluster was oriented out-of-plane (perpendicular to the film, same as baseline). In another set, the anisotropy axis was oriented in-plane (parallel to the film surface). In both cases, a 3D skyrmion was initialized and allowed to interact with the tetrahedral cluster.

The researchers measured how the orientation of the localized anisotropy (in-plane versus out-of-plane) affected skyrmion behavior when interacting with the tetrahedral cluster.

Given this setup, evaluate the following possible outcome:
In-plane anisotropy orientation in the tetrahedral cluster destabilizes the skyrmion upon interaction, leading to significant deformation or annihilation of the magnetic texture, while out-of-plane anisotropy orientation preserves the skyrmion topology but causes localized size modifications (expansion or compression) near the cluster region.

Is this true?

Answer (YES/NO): NO